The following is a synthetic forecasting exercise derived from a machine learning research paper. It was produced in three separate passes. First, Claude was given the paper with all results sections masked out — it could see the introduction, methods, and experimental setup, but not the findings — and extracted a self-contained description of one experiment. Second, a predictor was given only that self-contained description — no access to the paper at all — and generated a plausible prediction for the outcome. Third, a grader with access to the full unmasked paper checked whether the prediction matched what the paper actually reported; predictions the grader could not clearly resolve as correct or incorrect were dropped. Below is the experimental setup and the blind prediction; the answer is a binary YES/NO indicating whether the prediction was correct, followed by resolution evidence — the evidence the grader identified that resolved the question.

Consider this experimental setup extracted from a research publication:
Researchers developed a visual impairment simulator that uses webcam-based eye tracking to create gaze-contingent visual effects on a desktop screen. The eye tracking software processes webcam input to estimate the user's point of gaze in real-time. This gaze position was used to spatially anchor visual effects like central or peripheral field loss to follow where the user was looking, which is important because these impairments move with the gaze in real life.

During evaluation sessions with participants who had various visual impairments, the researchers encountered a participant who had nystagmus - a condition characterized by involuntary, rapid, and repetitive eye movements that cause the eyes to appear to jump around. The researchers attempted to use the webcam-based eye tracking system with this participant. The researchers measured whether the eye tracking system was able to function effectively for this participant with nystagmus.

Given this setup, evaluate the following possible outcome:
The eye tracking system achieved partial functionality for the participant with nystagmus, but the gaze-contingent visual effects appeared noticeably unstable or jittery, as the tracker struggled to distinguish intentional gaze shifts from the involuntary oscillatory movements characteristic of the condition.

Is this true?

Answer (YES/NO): NO